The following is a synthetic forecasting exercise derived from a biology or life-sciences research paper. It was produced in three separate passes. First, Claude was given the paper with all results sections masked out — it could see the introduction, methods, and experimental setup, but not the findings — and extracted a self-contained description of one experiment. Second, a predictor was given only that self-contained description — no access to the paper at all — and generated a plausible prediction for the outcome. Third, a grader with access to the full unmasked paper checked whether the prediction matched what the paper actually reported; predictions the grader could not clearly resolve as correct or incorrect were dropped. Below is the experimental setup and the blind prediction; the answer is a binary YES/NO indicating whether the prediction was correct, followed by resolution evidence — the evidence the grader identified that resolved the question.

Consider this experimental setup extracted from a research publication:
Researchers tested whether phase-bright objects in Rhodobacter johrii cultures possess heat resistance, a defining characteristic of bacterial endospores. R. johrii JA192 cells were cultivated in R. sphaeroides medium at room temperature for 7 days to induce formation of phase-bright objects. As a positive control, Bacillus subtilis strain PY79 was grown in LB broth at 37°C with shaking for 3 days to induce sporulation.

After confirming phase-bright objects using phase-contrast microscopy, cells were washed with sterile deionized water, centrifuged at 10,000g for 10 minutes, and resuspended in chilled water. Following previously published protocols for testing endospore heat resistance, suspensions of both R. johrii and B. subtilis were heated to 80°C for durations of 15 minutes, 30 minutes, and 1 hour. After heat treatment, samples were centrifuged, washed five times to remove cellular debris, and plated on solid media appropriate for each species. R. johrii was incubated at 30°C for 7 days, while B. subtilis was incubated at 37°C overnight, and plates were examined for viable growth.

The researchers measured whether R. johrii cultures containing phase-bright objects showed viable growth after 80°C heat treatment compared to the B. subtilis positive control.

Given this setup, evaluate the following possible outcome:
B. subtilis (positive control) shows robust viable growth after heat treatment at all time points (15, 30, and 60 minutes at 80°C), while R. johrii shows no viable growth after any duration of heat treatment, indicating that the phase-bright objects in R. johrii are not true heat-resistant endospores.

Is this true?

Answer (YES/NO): YES